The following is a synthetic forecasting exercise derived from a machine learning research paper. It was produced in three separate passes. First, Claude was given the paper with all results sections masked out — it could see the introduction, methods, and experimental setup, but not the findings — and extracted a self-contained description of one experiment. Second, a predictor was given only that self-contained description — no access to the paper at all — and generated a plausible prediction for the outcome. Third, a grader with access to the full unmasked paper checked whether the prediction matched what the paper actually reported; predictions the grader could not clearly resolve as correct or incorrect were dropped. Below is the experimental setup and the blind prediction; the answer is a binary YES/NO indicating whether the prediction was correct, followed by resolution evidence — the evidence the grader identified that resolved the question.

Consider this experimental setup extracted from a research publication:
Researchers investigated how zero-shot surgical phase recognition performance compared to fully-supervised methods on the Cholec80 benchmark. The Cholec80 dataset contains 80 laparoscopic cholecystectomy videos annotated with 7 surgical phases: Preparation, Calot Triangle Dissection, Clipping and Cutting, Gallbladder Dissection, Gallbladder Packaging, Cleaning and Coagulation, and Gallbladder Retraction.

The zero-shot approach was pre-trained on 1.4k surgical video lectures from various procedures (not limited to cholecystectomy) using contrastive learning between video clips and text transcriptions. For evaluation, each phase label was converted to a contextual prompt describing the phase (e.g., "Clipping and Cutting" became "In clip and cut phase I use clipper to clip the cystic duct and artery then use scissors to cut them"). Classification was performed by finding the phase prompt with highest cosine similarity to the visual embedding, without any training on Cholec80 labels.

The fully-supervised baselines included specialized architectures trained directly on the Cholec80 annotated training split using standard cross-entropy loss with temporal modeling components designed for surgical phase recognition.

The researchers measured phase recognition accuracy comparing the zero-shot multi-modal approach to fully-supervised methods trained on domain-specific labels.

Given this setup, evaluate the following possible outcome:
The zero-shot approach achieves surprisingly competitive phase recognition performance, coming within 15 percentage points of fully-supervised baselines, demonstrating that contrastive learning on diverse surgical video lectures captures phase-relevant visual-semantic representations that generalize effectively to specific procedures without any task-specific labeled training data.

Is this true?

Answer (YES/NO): NO